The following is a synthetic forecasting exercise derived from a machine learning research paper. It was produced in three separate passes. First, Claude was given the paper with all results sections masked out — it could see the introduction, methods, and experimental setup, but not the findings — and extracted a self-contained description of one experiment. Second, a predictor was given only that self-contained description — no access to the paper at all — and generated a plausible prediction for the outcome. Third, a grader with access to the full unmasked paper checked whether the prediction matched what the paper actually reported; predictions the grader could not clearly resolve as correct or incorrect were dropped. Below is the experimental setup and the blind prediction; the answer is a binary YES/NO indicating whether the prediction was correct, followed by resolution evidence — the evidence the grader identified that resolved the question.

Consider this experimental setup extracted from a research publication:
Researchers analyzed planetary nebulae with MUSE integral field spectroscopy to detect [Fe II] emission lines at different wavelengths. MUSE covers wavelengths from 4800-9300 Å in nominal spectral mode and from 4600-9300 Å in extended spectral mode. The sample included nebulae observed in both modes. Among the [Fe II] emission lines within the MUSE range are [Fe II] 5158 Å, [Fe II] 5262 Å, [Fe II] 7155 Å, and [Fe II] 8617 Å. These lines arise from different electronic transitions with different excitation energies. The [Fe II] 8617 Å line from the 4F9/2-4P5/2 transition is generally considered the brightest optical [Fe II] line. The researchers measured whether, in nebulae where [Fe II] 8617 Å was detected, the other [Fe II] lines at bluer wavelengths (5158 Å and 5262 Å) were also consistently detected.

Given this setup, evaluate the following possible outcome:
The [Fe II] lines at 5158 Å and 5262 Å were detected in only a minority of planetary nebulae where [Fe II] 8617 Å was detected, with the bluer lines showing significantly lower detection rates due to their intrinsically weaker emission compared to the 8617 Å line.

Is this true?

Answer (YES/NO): NO